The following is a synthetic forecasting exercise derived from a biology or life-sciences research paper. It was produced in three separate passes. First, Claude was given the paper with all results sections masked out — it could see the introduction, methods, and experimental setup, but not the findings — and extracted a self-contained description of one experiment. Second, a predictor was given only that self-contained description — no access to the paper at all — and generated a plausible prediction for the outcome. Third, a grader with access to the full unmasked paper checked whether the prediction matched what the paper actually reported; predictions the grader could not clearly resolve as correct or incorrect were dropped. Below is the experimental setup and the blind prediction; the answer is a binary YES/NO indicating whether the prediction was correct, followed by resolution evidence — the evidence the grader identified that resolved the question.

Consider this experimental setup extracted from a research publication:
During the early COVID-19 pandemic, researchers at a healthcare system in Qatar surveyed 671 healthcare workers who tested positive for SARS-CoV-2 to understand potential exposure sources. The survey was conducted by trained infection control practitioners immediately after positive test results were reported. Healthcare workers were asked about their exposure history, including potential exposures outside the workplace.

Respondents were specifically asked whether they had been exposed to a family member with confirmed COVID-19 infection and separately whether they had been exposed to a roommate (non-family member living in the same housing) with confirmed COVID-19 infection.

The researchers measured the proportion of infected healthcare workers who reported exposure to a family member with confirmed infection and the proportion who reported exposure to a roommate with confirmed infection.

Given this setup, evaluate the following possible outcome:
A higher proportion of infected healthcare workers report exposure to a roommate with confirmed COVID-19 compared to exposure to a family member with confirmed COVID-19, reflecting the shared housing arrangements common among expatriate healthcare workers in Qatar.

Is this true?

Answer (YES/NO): NO